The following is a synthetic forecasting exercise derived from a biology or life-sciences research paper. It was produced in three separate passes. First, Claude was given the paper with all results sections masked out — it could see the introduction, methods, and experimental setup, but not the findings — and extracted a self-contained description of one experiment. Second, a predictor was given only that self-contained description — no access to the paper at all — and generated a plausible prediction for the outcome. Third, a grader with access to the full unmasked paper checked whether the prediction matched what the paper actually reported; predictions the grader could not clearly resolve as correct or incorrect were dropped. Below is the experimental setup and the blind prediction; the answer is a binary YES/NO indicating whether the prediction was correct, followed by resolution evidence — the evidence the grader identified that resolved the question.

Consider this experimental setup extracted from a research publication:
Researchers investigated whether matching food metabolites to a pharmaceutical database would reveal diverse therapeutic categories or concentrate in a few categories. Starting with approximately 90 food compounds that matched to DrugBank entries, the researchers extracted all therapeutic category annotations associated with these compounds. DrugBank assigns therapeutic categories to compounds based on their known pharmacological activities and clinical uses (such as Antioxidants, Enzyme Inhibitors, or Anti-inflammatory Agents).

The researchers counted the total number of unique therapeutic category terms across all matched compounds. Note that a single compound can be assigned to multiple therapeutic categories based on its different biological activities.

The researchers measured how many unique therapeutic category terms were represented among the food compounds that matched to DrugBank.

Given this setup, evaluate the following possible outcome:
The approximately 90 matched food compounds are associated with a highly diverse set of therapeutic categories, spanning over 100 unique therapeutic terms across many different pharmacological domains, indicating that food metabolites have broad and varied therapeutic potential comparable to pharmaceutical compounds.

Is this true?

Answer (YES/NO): YES